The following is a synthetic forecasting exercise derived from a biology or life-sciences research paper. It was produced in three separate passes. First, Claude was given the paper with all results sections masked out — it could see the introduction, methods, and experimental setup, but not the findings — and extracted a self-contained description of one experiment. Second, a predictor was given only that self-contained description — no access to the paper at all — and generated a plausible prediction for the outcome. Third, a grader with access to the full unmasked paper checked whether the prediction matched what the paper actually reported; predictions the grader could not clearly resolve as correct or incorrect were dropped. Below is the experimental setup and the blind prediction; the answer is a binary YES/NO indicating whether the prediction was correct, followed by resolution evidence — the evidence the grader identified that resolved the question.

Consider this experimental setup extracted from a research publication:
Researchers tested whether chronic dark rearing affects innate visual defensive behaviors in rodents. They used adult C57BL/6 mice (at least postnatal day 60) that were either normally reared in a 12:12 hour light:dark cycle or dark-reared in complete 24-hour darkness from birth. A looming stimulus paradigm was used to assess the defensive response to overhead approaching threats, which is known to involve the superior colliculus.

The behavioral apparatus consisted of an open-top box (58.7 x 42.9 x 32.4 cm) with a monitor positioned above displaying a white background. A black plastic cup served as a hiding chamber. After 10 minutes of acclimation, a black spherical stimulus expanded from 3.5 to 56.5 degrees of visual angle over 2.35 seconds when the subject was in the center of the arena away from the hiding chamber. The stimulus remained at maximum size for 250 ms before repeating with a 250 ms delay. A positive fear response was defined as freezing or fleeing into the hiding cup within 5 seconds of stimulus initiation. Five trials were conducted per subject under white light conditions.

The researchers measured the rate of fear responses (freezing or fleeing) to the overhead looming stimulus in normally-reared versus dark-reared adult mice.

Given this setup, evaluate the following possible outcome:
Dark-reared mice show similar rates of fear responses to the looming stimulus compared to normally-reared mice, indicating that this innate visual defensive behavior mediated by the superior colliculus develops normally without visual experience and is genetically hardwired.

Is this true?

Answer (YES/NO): NO